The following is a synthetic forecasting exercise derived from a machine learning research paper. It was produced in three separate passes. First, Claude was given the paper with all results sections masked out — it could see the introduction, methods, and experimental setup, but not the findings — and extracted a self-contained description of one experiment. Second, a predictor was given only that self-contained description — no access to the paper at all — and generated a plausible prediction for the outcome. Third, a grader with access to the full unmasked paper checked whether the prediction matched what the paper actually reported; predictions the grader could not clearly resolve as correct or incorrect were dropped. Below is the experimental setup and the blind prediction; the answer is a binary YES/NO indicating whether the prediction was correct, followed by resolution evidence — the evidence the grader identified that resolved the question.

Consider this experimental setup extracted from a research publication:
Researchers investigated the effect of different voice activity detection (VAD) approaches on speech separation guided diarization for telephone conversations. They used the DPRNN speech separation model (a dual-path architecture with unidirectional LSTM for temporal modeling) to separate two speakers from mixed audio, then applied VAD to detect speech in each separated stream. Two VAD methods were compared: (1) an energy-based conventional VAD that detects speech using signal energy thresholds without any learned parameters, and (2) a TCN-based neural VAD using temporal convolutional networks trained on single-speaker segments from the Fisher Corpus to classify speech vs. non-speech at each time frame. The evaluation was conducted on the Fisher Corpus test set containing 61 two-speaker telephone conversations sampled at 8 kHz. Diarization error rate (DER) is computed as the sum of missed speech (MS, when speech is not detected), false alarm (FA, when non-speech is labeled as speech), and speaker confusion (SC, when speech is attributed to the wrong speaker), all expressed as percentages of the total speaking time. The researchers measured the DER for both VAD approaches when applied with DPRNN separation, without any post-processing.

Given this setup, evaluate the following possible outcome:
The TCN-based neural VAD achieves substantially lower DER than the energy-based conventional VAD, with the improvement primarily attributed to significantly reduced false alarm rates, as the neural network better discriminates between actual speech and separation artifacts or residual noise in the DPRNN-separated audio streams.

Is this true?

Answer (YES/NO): NO